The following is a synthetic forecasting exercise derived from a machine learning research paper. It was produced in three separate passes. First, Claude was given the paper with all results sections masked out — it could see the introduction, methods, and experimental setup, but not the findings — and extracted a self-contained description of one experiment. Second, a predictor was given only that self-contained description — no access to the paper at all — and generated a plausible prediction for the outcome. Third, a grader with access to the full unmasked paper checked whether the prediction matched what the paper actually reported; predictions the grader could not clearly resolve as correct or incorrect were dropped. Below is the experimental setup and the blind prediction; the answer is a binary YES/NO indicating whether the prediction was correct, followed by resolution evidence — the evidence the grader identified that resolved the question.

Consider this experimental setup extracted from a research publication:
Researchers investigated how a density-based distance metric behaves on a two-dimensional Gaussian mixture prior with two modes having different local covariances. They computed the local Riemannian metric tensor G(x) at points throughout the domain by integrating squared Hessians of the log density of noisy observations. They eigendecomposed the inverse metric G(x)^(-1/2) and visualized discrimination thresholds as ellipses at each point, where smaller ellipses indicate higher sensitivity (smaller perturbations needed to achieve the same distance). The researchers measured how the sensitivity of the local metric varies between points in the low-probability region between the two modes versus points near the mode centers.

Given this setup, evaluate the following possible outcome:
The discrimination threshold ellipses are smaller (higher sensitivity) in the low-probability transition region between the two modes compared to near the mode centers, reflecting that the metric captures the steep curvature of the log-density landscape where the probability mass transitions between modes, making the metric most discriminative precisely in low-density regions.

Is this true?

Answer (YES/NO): YES